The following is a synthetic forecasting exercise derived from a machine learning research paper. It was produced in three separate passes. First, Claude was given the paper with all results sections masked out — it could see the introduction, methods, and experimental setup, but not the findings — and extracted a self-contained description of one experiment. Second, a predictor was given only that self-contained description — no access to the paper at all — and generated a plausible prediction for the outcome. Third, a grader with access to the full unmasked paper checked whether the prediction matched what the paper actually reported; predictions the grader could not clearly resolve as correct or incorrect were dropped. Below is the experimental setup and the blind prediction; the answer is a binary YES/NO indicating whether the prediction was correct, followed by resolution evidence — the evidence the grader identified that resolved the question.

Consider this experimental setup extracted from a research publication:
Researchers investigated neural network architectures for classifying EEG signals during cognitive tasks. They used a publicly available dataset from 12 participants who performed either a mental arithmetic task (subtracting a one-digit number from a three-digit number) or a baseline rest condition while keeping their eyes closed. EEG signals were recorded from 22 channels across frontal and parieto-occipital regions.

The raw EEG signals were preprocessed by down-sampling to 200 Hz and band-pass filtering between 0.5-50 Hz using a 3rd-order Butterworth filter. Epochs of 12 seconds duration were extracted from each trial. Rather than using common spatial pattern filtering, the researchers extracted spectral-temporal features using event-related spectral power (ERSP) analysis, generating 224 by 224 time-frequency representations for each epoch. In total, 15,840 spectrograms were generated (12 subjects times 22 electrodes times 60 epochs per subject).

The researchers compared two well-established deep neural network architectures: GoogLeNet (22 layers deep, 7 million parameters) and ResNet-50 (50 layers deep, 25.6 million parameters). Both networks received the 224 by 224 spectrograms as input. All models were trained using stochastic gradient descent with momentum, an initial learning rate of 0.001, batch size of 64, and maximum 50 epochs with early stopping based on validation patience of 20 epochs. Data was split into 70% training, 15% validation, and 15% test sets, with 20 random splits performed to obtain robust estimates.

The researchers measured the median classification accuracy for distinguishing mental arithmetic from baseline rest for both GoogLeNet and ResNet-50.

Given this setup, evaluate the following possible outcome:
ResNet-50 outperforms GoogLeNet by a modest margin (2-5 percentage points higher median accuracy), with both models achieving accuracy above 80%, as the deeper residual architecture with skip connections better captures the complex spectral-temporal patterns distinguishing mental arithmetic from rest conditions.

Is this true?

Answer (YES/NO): NO